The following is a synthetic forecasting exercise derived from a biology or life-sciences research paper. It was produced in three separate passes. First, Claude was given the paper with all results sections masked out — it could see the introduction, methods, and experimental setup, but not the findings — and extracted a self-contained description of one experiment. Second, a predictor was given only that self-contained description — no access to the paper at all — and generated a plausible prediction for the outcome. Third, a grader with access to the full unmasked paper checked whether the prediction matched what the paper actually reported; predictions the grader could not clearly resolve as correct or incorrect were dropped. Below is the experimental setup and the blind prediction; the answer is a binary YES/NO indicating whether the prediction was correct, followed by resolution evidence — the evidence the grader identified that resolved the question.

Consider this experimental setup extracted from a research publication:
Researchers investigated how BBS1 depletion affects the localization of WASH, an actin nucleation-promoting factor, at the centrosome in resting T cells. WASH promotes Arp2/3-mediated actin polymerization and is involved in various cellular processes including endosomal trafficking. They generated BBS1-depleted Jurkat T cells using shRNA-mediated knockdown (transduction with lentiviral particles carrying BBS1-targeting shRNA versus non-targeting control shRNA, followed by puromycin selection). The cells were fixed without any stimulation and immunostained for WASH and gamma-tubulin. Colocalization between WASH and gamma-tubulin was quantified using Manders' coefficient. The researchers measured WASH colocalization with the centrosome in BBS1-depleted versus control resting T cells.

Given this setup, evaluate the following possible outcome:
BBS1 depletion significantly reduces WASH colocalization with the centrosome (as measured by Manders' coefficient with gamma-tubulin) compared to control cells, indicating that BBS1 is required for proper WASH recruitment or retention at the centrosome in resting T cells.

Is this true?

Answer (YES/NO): NO